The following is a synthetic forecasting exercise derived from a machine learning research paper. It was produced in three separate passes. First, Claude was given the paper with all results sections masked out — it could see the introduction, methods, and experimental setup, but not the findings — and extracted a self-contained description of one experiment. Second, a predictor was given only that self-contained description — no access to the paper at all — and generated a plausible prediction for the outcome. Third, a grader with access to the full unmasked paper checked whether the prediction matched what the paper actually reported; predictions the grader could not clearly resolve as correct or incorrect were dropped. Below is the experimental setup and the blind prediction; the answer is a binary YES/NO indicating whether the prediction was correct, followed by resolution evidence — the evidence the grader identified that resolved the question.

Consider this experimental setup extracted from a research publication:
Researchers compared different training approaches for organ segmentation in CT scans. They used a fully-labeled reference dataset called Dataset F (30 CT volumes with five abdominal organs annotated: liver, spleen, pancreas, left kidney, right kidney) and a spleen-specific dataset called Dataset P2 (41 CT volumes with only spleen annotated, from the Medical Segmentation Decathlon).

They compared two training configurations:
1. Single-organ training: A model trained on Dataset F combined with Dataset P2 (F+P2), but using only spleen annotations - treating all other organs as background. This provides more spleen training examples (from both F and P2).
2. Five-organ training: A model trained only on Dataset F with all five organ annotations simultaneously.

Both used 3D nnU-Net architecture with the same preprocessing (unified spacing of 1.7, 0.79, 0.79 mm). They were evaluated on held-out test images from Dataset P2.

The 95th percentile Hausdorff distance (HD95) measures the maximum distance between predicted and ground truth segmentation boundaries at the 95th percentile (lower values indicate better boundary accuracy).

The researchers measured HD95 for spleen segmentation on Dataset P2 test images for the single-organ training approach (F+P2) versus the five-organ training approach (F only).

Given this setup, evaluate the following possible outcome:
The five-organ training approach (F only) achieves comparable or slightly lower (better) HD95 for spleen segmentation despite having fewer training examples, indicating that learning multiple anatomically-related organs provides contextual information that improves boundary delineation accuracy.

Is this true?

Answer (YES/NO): NO